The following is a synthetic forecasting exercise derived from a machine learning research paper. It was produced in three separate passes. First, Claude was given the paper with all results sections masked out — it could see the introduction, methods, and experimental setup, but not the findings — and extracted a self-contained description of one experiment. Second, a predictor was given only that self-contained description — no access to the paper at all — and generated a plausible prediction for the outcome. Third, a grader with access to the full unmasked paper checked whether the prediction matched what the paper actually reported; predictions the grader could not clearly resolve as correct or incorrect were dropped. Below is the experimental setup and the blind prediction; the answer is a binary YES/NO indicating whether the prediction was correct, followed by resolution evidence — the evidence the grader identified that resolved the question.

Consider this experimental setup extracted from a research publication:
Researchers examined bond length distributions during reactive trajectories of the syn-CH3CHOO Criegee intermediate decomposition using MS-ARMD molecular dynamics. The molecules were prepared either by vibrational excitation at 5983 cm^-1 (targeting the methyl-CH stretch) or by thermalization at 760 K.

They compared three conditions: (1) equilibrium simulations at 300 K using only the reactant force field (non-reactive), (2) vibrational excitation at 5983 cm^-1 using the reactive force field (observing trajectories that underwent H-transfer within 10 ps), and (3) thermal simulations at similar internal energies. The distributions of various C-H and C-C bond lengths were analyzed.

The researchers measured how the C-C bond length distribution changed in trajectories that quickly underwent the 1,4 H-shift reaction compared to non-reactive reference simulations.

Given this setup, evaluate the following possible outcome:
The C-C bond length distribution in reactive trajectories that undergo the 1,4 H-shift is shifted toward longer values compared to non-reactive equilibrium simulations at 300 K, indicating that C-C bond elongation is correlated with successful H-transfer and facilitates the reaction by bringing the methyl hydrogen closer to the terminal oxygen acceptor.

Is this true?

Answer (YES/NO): NO